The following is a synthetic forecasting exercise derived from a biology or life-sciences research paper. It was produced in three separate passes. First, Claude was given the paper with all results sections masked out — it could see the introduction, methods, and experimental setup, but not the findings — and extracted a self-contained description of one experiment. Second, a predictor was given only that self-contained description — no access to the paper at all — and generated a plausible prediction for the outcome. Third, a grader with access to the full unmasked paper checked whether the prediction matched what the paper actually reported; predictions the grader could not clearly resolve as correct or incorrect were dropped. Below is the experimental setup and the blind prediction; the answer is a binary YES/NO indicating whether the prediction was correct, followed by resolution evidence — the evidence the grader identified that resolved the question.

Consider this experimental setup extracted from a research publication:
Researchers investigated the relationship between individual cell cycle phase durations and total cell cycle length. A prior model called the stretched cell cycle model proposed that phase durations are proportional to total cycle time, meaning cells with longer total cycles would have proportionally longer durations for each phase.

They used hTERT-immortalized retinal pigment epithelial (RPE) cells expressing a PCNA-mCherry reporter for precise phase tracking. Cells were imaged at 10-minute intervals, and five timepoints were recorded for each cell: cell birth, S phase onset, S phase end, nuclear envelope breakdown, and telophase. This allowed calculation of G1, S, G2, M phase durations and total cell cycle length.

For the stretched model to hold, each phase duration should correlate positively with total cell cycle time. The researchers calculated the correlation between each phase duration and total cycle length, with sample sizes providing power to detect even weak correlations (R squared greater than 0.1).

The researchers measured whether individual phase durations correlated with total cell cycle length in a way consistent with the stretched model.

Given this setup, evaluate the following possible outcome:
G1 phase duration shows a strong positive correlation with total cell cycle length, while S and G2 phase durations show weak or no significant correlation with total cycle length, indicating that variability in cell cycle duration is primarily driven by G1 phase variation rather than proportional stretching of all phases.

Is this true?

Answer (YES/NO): NO